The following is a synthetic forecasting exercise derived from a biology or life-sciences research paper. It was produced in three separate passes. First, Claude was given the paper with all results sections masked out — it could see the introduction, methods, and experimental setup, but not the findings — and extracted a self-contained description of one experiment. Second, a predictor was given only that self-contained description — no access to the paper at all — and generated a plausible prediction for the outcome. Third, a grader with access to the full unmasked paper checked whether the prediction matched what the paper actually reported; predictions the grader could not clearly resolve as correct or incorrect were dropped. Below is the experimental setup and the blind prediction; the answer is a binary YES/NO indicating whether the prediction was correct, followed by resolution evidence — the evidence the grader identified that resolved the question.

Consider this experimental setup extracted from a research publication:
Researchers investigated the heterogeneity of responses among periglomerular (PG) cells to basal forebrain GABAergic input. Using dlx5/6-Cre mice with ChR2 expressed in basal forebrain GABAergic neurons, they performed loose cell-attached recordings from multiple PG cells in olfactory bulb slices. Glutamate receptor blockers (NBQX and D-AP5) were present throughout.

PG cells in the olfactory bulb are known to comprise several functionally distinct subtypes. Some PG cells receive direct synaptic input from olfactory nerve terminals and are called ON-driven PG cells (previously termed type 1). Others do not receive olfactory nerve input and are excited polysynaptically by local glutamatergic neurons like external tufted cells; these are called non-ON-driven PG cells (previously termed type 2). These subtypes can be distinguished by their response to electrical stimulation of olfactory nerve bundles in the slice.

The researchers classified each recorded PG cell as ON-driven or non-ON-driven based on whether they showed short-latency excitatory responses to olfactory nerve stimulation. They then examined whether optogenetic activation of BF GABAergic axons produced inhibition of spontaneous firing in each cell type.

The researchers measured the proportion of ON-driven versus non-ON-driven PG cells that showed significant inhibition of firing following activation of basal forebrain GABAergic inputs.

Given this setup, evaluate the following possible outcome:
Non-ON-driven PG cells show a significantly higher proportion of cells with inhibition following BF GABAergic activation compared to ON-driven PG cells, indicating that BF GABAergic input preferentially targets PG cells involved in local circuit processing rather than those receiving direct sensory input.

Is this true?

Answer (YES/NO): YES